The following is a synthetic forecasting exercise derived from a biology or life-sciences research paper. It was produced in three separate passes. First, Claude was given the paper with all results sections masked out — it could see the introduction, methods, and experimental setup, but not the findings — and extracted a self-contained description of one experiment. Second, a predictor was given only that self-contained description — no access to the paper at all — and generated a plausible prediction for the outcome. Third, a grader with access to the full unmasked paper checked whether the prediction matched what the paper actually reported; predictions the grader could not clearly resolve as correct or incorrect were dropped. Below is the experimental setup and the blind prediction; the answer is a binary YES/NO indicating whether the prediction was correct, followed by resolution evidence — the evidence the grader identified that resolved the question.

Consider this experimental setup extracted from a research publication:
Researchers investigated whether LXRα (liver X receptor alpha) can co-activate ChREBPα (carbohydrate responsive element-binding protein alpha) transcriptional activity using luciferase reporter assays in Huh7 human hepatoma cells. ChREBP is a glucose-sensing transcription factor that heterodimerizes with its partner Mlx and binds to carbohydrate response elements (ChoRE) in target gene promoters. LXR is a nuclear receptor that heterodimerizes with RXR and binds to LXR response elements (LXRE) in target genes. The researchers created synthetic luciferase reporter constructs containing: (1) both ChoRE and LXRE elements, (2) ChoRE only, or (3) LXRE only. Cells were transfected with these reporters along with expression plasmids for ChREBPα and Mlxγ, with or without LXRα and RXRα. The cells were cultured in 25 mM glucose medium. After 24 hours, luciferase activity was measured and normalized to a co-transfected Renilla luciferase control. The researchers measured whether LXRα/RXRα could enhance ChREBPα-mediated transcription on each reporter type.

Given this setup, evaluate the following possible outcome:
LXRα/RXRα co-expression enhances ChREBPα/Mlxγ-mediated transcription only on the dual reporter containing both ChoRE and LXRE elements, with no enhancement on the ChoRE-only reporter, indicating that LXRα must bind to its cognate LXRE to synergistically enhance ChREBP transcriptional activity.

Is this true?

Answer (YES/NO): NO